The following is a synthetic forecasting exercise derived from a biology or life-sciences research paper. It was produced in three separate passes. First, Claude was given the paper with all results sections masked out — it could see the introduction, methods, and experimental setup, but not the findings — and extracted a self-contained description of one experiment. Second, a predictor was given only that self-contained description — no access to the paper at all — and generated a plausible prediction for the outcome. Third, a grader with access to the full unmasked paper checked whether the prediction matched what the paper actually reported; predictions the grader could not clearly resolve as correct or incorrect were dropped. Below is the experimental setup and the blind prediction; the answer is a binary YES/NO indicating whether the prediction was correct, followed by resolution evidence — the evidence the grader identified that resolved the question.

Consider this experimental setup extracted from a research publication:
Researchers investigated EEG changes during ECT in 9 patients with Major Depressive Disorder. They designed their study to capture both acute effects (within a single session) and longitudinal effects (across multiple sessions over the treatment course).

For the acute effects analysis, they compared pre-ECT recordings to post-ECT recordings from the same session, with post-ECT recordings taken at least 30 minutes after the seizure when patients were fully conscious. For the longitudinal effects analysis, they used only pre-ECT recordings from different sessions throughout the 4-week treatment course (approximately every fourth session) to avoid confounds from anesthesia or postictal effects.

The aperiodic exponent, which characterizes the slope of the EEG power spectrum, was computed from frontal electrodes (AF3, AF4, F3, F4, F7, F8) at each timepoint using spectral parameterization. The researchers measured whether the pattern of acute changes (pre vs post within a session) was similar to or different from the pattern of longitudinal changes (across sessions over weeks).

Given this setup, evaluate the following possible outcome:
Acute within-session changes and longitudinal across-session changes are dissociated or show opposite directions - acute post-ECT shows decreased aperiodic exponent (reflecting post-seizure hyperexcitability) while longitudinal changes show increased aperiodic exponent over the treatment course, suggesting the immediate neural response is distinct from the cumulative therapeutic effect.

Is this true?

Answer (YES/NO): NO